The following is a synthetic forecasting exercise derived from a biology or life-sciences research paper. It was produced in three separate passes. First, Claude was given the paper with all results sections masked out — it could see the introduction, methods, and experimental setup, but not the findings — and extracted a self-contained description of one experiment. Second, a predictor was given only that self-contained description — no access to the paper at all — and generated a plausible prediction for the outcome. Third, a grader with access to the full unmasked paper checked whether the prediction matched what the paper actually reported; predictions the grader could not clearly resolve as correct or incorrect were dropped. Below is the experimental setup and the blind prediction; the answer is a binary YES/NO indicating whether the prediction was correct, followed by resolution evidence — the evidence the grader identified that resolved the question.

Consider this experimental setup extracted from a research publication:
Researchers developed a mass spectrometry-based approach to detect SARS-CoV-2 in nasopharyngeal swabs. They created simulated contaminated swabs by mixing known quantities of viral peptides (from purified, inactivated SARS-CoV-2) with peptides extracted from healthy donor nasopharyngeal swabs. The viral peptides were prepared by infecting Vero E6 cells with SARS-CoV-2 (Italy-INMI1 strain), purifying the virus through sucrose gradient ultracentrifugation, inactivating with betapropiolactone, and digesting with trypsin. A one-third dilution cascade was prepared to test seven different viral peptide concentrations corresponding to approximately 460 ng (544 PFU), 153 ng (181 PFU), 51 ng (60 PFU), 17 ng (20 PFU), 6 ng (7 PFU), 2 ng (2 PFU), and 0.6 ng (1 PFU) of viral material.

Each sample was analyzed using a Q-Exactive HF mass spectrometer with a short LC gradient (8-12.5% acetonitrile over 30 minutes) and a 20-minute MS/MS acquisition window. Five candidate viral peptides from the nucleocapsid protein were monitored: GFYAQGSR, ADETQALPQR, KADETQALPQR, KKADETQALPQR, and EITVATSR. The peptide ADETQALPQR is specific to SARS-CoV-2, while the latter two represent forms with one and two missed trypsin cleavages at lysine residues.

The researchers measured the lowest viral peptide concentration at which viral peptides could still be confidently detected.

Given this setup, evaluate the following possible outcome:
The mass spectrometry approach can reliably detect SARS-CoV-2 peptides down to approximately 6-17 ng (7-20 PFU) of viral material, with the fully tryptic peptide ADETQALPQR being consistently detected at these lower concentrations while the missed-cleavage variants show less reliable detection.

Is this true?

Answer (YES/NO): NO